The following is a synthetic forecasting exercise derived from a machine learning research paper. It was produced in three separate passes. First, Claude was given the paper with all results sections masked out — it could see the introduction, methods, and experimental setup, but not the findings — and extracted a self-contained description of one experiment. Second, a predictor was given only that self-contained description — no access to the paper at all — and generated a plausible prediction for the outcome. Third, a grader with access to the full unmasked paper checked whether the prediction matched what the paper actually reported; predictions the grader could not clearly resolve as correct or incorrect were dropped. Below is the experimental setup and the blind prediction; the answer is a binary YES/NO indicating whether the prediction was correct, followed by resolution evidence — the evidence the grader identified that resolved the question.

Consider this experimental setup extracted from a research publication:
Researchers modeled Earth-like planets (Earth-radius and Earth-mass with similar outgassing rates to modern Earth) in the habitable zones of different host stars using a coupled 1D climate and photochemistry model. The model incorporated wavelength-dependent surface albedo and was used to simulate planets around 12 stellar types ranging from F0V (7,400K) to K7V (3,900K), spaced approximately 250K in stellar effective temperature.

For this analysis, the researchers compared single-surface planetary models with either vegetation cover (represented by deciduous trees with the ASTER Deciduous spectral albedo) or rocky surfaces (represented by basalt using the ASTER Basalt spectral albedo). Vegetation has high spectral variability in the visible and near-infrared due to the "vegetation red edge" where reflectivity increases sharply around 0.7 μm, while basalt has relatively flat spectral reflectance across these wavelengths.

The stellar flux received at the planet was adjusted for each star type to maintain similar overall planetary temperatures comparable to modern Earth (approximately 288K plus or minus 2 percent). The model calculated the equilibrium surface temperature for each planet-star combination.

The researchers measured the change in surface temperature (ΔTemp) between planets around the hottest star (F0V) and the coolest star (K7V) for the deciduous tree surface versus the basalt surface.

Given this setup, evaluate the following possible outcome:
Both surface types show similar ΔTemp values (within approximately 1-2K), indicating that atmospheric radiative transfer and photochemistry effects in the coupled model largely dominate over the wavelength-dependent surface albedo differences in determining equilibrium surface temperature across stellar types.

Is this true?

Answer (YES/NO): NO